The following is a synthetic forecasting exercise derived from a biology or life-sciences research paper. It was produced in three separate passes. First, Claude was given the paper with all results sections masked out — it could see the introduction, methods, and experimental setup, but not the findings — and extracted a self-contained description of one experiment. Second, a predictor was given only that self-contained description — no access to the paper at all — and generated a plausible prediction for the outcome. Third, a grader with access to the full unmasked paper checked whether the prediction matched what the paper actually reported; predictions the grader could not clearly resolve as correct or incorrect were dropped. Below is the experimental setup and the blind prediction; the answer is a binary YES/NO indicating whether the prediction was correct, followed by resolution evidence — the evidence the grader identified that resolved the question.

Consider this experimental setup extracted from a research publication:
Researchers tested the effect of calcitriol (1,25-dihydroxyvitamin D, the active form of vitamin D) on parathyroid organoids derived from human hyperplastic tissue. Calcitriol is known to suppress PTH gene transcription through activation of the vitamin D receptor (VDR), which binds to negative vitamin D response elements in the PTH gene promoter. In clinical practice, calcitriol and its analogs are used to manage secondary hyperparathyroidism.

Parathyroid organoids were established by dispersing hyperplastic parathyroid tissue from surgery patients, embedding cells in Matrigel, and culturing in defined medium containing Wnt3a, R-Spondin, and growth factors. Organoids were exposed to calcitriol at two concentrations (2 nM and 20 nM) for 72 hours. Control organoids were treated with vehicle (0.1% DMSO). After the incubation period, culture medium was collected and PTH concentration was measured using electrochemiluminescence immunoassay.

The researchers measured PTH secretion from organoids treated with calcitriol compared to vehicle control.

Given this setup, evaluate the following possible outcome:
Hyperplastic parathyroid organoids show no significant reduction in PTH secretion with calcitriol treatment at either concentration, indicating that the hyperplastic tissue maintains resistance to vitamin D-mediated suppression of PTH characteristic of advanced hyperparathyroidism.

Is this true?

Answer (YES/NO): NO